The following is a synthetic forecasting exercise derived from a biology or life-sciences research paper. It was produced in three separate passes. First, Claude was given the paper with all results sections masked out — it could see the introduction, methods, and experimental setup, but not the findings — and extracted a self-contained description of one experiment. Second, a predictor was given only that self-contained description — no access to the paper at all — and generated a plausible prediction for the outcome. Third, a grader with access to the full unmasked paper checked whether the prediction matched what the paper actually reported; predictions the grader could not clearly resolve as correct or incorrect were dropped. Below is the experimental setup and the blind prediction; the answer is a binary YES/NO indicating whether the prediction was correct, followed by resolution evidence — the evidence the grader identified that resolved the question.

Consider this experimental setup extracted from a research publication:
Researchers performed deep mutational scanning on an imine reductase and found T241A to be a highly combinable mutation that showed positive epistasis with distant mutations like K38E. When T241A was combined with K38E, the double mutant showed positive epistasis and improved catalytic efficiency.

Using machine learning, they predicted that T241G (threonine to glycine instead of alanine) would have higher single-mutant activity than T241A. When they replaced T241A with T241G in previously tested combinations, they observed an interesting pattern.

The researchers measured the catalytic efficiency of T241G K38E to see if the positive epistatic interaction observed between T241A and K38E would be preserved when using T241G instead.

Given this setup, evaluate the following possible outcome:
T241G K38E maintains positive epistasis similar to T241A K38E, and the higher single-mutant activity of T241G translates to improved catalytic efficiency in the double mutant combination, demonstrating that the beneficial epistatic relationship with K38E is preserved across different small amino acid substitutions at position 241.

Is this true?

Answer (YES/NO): NO